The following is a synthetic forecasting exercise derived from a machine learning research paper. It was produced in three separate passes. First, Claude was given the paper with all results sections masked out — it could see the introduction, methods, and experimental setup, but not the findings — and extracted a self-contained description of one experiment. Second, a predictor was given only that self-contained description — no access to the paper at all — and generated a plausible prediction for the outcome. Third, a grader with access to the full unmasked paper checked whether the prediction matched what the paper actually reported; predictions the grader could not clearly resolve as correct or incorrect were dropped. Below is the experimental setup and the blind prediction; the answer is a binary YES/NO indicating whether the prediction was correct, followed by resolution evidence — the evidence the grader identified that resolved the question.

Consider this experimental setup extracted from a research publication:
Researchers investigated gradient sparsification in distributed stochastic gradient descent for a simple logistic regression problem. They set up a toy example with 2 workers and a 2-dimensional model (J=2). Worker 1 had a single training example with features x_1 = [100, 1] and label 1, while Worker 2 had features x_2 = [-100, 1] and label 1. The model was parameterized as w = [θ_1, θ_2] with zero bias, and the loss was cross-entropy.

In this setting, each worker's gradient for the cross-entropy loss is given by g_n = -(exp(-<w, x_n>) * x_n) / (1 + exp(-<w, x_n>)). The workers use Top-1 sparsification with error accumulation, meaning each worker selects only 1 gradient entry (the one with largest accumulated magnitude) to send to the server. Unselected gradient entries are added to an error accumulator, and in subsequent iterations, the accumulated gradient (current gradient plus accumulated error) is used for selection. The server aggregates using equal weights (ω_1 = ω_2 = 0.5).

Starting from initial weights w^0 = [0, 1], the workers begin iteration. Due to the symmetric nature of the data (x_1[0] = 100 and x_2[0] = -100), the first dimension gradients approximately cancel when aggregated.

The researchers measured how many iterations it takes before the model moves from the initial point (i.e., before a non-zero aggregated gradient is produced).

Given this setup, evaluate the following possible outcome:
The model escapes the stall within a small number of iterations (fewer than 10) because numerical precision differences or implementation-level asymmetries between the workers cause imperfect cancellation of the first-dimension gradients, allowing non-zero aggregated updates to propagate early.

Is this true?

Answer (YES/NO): NO